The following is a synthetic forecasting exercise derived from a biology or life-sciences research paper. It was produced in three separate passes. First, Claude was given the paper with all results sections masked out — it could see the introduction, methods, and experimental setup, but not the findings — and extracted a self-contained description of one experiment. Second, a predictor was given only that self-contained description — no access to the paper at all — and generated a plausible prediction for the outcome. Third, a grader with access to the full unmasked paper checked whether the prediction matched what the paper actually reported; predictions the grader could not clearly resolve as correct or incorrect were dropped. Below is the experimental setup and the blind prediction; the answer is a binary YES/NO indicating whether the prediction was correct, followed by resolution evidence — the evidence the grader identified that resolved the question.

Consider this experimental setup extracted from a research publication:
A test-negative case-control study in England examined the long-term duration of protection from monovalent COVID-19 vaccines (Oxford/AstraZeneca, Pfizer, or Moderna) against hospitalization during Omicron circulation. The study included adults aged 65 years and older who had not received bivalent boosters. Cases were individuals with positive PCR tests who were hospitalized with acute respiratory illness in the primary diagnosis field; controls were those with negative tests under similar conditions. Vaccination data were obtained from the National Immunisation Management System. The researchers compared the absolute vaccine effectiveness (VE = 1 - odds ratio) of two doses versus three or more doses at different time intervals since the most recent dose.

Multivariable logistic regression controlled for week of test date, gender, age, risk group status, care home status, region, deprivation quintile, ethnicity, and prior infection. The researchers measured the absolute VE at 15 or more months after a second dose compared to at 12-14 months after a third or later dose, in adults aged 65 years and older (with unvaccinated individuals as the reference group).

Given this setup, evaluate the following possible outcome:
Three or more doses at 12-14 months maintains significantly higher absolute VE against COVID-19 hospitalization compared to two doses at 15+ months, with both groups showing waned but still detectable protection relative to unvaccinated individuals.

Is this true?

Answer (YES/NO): NO